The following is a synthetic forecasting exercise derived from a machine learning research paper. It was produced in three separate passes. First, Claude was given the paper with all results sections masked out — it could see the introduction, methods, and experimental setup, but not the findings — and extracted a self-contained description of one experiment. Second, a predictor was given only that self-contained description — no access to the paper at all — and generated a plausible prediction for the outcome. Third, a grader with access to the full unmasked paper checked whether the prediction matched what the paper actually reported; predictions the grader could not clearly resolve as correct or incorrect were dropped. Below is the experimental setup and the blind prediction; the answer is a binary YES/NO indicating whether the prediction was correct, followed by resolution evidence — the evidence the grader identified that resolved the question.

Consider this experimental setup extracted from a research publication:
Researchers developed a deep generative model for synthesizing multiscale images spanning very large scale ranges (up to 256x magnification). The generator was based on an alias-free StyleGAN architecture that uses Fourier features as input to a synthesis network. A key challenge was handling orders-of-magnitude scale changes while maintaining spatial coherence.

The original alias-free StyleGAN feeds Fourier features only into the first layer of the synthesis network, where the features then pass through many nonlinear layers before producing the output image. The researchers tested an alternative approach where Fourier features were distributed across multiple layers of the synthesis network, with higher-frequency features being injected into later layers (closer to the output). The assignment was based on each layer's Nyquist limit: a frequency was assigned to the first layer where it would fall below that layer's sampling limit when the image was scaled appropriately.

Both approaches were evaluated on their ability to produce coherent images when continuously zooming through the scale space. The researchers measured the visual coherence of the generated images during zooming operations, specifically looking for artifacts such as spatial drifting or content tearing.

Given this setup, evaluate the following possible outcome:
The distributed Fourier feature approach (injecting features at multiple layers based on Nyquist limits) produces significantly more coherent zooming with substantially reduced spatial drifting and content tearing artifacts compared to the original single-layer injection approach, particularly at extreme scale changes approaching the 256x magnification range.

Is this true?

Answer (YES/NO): NO